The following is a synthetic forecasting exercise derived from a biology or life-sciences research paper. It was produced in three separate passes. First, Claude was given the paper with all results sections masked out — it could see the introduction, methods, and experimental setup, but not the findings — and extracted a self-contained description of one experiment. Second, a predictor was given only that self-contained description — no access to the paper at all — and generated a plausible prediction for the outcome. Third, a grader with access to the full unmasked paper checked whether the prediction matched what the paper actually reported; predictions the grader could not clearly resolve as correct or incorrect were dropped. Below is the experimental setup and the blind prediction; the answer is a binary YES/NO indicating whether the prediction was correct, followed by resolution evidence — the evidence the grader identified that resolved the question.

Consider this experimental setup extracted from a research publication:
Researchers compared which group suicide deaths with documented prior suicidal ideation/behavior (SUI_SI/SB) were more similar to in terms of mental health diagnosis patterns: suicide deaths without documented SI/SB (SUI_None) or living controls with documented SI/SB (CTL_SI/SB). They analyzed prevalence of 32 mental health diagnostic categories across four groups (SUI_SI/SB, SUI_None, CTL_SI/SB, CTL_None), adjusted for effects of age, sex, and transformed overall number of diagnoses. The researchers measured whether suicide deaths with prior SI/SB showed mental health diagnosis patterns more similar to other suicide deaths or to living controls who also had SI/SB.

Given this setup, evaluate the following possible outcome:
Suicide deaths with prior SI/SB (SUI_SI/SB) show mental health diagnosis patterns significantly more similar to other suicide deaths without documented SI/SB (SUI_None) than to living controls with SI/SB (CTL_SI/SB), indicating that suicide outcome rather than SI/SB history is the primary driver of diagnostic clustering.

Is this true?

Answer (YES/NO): NO